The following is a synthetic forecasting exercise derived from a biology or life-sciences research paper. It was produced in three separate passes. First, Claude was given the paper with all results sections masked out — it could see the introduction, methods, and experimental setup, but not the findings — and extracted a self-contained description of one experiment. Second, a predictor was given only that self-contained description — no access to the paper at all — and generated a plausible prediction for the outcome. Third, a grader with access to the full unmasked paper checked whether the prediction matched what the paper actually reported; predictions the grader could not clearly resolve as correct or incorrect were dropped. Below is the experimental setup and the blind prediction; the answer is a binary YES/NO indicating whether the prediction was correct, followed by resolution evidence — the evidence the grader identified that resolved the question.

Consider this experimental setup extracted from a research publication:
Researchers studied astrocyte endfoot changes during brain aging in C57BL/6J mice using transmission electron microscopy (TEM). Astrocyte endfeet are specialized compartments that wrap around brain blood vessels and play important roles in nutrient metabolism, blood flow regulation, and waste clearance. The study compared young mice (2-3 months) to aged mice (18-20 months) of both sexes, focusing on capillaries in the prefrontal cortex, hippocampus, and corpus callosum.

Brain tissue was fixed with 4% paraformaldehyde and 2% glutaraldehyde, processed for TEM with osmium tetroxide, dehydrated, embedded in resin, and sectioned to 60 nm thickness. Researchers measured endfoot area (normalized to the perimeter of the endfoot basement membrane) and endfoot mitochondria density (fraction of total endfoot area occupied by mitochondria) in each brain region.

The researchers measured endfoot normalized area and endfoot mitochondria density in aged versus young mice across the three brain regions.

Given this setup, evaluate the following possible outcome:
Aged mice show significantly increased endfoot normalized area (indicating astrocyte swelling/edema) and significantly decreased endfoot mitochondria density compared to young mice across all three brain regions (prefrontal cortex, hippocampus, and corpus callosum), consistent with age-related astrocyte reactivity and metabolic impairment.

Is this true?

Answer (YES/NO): NO